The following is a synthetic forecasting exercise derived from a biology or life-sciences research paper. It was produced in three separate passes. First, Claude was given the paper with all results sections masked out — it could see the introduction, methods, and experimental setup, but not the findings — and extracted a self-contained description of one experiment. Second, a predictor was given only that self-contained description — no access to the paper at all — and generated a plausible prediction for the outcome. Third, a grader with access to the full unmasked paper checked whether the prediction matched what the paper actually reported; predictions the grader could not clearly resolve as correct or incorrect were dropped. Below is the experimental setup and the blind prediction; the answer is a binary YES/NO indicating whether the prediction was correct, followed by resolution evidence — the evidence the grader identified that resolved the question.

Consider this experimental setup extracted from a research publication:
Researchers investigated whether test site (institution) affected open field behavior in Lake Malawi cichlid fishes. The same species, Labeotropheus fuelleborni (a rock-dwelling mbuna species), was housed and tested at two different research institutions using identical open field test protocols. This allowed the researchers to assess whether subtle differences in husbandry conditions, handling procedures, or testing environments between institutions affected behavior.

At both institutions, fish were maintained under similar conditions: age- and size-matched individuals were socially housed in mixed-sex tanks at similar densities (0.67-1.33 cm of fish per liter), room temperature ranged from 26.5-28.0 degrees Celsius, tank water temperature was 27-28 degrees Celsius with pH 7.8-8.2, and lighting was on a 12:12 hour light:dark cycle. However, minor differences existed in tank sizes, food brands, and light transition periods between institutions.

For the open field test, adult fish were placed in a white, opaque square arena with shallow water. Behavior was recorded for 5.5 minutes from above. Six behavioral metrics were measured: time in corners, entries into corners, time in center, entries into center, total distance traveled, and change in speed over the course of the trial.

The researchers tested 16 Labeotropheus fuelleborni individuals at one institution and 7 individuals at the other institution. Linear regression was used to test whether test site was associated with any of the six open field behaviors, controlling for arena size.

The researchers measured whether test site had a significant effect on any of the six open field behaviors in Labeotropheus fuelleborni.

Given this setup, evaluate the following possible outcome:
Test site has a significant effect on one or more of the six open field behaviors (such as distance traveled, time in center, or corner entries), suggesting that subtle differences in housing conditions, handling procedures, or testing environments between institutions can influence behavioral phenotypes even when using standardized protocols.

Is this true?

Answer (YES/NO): NO